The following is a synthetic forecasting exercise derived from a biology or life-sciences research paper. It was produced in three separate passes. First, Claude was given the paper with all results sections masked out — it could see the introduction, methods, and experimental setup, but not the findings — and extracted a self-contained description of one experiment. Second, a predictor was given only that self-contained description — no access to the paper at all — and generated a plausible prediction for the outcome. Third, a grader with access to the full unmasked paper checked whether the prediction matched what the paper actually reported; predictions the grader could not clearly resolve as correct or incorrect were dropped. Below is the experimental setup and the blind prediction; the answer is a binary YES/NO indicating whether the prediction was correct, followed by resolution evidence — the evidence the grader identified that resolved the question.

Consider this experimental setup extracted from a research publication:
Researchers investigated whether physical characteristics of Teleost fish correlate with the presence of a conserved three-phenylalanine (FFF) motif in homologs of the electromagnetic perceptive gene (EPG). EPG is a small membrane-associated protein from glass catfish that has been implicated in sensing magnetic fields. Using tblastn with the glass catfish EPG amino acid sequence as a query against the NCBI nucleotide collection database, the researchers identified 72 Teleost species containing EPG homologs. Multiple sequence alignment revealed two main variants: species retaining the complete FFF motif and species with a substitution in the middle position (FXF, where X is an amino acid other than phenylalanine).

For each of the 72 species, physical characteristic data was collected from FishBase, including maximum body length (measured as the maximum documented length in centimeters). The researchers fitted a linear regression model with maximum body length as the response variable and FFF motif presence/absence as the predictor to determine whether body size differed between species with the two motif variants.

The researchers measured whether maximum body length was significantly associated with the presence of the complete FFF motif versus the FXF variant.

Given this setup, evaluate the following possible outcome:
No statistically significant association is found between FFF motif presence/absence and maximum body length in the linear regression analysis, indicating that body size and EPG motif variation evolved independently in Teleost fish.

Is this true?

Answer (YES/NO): YES